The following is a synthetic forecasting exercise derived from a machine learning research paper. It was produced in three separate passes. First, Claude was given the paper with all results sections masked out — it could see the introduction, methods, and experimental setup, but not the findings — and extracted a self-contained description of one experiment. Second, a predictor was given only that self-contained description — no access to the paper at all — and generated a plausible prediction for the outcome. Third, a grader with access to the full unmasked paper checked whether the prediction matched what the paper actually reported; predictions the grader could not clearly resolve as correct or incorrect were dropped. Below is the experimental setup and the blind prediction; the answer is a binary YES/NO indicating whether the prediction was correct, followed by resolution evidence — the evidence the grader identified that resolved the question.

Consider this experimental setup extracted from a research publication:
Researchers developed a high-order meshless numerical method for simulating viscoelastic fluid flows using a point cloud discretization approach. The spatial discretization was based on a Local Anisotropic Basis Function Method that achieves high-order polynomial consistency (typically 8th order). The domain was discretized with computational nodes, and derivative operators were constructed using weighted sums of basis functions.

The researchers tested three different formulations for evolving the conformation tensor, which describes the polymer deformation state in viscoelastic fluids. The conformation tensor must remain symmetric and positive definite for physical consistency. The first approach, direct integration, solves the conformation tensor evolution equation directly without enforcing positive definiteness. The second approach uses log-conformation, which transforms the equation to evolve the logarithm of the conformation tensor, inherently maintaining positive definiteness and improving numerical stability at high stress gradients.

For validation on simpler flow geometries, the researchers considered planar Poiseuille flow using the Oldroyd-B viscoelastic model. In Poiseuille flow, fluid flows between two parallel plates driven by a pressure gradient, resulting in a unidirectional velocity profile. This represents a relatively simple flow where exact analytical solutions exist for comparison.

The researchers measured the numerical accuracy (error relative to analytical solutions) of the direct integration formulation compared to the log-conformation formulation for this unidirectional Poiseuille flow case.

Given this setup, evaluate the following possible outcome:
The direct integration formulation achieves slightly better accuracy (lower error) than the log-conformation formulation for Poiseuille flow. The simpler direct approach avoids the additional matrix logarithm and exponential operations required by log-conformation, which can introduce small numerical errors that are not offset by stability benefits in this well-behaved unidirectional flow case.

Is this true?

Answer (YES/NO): NO